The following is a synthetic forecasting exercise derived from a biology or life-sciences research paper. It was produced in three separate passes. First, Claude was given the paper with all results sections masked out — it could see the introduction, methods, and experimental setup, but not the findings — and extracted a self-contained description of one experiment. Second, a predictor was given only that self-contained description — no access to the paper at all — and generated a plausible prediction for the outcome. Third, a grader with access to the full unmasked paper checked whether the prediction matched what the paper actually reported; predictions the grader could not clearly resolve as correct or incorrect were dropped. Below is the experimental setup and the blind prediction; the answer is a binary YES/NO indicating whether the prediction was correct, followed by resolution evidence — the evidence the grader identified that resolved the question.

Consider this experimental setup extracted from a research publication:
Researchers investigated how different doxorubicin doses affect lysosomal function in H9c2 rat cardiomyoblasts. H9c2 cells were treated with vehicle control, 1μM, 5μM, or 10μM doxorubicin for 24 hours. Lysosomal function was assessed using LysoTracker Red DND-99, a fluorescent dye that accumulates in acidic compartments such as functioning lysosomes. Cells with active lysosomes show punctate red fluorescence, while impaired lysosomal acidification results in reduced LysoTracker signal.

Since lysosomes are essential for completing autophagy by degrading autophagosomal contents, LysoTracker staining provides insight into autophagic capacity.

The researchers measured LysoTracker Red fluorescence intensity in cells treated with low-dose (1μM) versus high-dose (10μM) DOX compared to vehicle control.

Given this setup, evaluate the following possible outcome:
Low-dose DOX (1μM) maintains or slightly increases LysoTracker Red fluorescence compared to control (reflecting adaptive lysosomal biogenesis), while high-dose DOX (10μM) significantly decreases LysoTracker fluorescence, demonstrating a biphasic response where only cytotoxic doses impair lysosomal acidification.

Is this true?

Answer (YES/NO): NO